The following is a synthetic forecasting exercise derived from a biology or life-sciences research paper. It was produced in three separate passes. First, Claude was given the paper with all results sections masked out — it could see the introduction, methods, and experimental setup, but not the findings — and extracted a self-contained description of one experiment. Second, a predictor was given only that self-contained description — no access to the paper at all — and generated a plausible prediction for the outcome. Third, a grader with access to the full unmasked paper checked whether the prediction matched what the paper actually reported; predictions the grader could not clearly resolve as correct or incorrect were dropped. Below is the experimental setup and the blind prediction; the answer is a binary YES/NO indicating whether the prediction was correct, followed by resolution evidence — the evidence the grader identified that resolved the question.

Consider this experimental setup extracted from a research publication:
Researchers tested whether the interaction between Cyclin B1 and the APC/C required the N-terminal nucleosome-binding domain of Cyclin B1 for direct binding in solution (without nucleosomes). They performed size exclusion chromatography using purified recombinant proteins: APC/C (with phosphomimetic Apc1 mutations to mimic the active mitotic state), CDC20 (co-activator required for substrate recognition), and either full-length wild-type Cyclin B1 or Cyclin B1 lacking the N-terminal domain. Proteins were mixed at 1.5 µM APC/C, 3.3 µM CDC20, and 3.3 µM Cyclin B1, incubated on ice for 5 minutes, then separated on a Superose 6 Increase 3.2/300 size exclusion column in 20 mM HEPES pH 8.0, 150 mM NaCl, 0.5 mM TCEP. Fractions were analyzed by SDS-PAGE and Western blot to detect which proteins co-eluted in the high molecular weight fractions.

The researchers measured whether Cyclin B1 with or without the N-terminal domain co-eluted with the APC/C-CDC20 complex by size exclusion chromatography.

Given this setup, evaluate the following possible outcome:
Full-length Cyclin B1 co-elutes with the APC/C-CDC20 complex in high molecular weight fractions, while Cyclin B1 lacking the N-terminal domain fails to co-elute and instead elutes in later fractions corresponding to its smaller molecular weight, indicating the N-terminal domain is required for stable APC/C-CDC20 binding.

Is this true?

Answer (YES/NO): NO